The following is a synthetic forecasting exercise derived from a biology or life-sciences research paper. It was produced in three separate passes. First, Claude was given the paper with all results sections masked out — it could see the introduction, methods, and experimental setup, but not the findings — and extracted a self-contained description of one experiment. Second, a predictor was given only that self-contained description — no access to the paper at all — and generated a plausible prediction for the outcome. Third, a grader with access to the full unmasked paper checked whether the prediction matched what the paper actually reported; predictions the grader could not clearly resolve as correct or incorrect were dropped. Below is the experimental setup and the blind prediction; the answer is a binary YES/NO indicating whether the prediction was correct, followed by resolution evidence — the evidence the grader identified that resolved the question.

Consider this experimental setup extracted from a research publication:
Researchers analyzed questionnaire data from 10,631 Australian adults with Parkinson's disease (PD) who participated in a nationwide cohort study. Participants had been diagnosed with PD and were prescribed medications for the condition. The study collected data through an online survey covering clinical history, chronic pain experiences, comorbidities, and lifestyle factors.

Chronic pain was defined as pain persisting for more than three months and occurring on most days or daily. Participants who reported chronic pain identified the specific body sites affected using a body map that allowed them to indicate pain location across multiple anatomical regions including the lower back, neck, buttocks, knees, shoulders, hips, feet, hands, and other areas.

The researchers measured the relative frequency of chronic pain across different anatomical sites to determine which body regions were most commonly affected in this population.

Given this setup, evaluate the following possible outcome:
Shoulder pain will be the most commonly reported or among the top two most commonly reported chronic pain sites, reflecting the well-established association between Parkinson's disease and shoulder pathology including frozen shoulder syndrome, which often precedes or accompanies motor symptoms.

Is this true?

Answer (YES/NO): NO